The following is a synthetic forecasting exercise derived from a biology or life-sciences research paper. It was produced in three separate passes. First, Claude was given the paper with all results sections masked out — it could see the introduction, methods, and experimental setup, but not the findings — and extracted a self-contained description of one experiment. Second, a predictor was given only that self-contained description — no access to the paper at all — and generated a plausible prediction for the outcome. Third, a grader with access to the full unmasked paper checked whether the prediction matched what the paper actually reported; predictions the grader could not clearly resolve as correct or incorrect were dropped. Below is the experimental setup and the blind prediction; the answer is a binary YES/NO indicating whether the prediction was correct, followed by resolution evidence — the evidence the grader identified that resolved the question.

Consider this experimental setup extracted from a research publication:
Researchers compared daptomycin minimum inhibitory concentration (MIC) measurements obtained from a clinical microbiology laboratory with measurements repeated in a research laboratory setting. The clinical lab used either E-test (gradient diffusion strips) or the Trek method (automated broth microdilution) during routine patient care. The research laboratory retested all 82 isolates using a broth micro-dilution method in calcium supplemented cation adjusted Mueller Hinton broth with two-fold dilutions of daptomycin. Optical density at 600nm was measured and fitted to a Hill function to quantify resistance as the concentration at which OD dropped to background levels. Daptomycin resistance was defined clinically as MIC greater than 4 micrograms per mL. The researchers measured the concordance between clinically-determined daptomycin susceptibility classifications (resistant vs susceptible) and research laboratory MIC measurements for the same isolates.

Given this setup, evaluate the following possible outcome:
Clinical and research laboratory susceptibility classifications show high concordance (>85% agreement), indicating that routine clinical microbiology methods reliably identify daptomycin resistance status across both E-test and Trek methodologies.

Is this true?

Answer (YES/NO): NO